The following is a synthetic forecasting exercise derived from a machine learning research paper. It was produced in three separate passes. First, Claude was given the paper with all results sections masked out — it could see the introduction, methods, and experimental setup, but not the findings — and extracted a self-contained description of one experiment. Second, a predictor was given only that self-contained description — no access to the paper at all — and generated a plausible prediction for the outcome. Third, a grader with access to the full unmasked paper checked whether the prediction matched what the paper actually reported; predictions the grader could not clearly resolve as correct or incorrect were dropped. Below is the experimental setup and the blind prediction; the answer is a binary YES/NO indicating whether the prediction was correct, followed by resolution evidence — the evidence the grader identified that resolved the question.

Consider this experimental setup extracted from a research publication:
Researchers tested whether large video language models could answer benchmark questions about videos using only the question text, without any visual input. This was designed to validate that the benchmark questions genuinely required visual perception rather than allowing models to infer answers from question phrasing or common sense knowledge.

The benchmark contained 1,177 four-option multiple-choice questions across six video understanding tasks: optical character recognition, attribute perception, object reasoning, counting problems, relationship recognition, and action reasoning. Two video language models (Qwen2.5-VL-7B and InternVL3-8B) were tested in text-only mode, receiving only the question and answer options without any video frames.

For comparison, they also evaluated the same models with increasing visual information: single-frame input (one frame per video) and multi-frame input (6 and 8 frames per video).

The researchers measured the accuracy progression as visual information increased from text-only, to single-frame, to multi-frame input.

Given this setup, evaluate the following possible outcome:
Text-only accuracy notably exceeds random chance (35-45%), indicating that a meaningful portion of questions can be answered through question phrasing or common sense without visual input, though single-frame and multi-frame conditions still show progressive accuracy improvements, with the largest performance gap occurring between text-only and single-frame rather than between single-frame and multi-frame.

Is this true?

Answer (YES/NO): NO